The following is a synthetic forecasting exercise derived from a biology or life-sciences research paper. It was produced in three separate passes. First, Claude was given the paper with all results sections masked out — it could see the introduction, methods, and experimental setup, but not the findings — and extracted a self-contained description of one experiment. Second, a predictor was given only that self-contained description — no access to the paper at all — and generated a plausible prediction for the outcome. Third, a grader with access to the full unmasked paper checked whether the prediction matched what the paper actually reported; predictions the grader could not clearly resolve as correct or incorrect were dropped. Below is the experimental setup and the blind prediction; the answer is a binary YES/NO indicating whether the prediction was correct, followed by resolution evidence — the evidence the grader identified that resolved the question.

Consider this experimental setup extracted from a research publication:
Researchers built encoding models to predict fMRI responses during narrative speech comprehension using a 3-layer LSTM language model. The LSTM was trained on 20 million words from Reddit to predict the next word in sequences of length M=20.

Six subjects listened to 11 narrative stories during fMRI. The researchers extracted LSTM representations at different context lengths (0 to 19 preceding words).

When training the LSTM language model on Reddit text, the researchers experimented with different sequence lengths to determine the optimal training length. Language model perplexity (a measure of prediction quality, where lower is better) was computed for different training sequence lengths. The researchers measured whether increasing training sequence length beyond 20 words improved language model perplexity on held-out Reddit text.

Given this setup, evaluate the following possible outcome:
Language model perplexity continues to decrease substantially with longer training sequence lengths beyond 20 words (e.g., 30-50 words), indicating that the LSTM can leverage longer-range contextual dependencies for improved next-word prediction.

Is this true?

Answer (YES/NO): NO